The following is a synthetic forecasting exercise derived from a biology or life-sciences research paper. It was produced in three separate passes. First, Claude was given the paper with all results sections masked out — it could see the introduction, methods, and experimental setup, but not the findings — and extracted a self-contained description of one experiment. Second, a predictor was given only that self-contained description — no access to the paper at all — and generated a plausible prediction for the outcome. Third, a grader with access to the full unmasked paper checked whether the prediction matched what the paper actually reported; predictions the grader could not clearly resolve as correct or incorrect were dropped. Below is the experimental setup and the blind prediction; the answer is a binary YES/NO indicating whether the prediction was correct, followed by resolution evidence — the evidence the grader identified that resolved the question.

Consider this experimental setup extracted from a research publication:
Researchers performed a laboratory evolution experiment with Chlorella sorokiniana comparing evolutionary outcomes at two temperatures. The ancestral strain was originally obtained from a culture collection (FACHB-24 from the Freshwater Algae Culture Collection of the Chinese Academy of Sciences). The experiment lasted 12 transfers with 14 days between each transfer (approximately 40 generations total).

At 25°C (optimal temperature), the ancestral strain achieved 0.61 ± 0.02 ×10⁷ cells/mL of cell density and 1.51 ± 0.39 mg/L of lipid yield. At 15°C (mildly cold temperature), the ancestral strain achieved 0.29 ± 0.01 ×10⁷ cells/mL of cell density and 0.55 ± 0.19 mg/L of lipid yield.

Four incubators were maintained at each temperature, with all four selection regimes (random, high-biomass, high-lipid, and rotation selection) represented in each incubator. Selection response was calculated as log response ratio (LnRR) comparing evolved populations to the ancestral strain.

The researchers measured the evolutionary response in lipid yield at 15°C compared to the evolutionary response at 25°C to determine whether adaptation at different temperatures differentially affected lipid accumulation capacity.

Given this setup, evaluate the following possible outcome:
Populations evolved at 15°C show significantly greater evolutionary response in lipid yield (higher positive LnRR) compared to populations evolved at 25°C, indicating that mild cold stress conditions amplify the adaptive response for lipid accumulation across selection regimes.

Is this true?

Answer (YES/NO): NO